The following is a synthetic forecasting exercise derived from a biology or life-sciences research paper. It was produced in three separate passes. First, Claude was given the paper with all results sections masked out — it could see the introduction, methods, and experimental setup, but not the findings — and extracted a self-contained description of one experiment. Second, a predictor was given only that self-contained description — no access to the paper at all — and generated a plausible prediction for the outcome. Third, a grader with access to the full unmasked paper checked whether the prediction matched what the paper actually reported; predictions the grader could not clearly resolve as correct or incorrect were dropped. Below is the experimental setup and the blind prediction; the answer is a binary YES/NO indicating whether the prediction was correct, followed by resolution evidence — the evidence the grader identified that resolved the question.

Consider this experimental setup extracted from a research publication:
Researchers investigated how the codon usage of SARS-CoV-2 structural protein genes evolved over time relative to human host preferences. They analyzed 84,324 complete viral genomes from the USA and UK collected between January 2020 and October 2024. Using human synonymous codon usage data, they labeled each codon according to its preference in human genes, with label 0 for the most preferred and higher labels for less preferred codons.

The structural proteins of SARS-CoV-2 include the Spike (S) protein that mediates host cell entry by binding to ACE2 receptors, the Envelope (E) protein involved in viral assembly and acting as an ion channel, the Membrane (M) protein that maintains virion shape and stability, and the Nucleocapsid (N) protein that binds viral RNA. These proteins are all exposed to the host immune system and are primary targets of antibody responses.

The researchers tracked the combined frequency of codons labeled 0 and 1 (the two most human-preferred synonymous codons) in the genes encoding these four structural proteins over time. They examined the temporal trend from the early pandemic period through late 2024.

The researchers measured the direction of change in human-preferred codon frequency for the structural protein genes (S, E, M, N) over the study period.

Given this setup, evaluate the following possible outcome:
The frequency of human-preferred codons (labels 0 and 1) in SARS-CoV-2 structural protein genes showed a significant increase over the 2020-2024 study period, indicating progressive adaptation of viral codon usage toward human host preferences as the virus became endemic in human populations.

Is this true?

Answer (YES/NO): NO